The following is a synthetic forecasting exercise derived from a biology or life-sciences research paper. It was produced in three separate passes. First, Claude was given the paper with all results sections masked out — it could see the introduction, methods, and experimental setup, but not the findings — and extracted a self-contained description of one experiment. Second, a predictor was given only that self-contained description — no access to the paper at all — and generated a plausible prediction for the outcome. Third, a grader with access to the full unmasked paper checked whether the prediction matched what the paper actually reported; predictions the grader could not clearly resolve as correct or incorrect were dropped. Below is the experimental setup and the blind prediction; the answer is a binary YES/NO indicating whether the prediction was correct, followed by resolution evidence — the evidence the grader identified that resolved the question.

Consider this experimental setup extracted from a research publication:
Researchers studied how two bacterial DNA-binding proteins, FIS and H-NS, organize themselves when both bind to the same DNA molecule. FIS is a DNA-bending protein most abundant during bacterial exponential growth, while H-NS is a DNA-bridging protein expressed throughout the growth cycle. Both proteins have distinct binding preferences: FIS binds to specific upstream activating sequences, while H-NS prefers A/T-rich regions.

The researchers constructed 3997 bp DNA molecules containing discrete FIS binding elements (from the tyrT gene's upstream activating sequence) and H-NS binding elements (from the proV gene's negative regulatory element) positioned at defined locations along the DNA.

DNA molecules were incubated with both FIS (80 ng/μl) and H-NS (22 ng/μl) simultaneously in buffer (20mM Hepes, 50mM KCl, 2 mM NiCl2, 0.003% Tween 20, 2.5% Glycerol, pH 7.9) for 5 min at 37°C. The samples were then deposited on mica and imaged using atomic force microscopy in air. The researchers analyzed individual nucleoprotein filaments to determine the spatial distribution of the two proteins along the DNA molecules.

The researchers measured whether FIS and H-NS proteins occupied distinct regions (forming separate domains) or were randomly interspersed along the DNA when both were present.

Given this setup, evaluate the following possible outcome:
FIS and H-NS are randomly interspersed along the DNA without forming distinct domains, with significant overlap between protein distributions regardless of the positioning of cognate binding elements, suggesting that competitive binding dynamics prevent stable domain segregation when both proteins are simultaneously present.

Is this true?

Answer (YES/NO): NO